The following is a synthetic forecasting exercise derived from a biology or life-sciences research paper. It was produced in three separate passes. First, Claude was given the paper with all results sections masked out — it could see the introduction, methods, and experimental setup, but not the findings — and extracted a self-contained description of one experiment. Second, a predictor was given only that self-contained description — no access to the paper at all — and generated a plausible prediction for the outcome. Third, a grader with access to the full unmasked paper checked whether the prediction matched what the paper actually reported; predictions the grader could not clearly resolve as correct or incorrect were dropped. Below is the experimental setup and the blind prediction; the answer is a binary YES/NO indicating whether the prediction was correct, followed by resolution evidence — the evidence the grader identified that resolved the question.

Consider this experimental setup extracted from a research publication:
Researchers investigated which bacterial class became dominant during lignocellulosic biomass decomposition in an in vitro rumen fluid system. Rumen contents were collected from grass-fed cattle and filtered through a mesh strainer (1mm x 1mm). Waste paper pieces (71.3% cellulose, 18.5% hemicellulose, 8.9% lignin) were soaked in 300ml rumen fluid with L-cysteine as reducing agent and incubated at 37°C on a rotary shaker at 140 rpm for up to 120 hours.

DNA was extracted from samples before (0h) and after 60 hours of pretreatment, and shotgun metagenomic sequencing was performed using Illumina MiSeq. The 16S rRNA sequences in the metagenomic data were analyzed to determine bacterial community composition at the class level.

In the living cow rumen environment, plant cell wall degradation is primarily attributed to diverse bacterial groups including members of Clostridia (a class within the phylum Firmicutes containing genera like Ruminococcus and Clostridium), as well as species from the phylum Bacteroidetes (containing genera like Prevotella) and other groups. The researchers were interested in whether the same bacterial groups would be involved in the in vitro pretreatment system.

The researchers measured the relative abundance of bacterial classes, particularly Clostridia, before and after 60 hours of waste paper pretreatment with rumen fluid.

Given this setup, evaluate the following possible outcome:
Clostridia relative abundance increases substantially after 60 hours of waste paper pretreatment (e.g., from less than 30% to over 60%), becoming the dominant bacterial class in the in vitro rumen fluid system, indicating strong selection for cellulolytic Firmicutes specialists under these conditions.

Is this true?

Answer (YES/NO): NO